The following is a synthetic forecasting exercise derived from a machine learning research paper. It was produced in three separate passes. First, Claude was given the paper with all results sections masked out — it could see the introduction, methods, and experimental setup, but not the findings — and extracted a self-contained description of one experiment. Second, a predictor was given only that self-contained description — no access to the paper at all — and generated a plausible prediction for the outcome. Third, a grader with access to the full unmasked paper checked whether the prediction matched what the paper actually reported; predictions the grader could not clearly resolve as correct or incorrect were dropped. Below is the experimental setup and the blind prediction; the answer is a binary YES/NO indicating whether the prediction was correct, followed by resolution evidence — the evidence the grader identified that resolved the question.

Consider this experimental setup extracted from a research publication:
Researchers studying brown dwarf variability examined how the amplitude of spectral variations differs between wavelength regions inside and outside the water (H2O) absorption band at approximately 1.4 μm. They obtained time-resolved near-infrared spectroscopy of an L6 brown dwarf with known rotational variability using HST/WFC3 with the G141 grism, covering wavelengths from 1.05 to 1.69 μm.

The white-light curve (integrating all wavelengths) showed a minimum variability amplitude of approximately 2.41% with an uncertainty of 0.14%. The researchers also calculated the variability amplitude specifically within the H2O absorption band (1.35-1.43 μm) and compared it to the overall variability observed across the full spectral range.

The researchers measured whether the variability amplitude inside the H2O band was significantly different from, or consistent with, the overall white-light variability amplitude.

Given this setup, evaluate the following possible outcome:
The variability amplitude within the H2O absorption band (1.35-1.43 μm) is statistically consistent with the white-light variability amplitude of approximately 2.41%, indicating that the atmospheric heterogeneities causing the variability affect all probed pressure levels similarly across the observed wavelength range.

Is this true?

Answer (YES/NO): YES